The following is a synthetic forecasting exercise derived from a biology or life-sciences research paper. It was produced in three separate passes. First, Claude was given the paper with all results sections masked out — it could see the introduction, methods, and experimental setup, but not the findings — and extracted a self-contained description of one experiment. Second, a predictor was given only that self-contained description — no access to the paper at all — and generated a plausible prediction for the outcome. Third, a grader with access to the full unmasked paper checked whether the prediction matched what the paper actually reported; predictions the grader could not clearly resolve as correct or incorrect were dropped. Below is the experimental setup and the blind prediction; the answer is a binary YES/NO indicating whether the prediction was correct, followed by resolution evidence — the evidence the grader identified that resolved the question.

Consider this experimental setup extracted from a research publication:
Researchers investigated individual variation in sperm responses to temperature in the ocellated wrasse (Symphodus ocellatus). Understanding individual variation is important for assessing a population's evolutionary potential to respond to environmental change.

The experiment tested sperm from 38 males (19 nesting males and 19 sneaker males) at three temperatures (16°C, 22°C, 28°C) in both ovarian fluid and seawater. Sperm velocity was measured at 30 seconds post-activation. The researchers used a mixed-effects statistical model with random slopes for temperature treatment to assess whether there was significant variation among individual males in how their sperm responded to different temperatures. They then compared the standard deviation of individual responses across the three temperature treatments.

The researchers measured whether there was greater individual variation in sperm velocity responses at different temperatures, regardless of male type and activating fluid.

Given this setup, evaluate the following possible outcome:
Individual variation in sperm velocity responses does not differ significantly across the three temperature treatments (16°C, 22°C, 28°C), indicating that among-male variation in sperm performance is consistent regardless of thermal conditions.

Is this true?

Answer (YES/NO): NO